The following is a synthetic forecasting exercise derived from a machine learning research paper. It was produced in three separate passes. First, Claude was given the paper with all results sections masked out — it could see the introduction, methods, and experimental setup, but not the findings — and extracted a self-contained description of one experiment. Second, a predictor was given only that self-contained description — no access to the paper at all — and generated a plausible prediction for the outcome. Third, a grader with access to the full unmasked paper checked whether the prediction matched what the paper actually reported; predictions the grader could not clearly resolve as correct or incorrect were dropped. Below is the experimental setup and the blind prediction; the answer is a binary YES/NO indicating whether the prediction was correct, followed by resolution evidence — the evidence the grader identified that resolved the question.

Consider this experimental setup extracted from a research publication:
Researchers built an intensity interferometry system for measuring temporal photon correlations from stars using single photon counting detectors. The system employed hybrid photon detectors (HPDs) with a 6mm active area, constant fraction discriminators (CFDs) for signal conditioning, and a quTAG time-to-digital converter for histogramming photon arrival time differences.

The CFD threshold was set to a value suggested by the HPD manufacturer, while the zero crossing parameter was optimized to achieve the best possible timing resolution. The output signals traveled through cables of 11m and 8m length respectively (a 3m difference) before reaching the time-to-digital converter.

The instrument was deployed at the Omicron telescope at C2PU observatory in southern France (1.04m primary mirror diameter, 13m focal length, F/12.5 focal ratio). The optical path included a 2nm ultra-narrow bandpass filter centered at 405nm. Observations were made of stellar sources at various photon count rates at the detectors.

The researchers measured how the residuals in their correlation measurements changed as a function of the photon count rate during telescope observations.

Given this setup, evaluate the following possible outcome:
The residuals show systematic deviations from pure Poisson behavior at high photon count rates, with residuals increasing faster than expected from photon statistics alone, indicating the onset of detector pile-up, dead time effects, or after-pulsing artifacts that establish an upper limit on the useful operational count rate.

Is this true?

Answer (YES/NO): NO